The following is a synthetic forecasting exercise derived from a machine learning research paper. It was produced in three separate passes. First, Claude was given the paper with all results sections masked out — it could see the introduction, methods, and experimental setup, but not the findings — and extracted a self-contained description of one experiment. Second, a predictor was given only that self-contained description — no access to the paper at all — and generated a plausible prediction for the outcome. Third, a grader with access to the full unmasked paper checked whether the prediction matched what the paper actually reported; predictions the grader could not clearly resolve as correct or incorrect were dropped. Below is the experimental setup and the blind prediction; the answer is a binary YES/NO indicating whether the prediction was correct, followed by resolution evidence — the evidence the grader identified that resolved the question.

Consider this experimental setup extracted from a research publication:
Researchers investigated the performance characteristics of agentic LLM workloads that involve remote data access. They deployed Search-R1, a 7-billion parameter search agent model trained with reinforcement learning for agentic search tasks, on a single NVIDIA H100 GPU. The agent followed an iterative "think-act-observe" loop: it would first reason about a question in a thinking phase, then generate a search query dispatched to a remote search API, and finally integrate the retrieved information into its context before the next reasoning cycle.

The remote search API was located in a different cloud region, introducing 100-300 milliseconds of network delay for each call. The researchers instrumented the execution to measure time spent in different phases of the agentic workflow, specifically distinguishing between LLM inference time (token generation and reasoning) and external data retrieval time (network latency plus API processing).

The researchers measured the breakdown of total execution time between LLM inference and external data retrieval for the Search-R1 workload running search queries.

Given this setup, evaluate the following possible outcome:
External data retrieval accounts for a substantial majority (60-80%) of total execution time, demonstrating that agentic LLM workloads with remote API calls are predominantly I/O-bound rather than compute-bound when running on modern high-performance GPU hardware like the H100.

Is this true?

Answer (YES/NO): NO